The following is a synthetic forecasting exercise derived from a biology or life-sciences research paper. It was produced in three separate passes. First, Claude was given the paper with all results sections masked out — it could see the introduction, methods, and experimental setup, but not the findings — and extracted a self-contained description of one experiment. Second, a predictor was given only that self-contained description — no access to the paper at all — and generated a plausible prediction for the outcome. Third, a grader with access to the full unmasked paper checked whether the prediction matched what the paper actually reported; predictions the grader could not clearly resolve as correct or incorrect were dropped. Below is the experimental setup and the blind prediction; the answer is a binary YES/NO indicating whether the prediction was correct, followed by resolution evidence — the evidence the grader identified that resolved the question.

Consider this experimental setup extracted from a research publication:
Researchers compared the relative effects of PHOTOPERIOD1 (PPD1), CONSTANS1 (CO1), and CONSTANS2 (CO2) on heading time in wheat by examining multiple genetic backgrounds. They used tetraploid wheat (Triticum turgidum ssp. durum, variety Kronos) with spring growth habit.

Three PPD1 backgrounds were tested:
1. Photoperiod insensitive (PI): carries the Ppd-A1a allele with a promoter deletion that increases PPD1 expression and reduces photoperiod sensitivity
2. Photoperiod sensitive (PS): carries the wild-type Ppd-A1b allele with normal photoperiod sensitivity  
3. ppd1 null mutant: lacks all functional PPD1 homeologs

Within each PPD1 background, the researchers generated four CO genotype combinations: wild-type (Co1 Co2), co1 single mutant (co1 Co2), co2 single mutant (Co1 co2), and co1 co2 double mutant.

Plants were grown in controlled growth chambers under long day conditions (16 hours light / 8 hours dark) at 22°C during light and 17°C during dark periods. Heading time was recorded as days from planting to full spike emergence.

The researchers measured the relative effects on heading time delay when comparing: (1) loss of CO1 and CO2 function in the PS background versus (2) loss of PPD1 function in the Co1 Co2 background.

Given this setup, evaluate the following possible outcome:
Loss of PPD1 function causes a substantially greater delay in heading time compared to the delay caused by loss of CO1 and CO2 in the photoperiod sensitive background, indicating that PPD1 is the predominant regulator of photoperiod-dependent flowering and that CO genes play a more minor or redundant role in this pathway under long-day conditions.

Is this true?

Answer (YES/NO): NO